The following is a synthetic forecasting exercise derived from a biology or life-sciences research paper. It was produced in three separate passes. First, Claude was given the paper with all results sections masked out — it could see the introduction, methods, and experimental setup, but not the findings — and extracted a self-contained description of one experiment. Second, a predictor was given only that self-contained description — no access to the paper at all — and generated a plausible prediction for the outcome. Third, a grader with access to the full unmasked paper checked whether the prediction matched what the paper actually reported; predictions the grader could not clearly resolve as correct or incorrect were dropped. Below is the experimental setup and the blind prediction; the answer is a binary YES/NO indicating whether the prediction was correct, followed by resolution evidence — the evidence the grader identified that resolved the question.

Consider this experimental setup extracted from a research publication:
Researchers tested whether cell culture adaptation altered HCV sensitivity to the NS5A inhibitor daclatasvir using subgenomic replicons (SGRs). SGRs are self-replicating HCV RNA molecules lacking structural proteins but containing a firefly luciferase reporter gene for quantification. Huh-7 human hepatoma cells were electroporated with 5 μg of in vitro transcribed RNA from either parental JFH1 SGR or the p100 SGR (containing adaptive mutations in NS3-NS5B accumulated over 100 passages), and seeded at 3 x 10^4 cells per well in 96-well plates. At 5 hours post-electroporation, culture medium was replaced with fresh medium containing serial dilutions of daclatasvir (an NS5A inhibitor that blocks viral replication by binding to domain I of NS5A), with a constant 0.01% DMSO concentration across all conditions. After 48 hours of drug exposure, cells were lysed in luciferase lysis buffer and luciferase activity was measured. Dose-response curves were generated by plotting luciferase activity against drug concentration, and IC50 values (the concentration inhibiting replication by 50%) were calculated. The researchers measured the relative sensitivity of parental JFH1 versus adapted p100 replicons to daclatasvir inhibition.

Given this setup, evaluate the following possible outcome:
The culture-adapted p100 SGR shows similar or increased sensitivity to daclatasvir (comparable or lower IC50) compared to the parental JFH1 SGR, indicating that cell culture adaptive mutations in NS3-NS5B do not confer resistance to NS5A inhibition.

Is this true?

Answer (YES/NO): YES